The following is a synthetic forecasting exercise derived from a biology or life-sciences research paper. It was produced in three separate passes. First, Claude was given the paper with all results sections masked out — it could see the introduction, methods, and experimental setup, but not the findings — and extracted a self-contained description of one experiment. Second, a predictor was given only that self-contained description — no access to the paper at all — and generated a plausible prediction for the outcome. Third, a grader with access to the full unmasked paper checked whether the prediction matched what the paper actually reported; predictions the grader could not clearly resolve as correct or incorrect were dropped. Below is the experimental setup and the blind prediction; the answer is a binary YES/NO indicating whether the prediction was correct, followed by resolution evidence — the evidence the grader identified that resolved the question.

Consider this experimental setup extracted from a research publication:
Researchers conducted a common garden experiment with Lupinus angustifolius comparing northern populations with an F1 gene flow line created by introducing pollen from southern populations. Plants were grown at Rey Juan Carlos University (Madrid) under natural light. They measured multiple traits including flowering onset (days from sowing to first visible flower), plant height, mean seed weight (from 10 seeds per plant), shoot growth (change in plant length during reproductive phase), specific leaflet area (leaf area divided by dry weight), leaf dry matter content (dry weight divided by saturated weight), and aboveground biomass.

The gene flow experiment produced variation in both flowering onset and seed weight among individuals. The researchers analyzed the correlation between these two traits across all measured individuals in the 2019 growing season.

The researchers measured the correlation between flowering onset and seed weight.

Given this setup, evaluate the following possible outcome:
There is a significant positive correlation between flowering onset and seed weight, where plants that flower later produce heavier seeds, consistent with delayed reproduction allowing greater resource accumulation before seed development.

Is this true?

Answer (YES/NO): NO